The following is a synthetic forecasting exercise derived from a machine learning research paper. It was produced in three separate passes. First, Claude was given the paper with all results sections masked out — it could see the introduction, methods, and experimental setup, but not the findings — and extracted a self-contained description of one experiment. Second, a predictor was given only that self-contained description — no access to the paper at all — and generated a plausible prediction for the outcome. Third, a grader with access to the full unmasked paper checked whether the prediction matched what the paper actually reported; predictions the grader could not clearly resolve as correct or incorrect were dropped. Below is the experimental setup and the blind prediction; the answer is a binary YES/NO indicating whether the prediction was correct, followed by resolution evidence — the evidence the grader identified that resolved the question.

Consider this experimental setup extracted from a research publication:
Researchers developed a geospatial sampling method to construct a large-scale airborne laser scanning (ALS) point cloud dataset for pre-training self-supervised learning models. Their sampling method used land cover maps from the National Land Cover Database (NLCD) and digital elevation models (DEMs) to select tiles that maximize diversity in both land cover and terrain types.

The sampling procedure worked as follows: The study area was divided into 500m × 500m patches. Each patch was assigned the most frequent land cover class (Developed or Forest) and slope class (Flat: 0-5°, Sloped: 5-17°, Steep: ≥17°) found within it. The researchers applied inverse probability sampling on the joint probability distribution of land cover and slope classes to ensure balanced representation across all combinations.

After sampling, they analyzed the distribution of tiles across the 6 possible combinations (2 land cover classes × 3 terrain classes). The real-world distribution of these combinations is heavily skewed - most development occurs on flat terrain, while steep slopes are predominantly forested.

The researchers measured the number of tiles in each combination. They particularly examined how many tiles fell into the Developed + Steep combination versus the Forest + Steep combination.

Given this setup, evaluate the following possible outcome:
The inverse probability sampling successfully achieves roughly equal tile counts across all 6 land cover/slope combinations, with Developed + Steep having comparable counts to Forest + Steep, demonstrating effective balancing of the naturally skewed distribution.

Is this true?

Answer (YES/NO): NO